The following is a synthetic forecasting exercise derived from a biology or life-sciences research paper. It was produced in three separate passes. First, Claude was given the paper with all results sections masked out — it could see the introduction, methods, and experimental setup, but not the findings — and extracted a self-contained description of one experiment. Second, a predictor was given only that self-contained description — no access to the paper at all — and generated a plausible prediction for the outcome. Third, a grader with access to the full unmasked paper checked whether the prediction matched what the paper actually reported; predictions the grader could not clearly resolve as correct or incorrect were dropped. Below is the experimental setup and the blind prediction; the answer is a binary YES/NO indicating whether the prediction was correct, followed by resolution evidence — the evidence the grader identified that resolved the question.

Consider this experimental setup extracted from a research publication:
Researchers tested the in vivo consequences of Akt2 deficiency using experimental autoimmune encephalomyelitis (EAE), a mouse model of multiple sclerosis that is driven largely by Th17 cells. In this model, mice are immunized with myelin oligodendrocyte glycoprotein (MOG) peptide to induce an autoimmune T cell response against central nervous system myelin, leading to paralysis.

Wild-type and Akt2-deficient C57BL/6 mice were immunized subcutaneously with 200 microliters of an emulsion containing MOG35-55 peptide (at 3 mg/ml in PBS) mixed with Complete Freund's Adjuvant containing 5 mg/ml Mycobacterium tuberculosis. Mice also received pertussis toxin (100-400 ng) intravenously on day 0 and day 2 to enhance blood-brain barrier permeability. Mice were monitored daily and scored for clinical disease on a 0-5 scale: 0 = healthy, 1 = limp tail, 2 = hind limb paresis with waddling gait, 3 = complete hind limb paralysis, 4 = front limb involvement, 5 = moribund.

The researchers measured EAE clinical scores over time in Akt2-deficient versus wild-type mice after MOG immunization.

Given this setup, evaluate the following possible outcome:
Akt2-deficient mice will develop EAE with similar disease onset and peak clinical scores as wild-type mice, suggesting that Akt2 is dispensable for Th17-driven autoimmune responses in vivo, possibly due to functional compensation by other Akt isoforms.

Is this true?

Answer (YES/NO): NO